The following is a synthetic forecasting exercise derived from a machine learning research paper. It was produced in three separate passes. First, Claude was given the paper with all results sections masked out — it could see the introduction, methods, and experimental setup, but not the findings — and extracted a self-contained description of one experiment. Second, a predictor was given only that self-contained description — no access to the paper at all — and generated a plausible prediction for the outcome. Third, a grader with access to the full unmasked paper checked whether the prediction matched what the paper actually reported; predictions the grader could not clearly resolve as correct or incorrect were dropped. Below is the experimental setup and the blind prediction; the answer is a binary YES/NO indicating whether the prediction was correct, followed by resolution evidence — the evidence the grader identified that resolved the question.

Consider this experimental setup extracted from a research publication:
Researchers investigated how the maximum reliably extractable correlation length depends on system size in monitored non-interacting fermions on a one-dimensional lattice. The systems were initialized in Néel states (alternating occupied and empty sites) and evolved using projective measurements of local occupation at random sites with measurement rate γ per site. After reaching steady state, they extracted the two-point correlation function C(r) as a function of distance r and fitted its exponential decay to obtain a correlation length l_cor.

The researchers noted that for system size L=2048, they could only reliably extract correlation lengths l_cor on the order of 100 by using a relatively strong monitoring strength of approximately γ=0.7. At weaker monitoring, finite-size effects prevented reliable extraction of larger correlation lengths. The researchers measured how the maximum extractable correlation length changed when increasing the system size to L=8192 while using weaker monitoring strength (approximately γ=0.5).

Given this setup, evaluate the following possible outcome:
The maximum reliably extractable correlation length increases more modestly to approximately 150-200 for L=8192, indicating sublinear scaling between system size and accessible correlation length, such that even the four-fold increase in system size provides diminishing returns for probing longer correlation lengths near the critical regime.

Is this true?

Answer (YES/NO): NO